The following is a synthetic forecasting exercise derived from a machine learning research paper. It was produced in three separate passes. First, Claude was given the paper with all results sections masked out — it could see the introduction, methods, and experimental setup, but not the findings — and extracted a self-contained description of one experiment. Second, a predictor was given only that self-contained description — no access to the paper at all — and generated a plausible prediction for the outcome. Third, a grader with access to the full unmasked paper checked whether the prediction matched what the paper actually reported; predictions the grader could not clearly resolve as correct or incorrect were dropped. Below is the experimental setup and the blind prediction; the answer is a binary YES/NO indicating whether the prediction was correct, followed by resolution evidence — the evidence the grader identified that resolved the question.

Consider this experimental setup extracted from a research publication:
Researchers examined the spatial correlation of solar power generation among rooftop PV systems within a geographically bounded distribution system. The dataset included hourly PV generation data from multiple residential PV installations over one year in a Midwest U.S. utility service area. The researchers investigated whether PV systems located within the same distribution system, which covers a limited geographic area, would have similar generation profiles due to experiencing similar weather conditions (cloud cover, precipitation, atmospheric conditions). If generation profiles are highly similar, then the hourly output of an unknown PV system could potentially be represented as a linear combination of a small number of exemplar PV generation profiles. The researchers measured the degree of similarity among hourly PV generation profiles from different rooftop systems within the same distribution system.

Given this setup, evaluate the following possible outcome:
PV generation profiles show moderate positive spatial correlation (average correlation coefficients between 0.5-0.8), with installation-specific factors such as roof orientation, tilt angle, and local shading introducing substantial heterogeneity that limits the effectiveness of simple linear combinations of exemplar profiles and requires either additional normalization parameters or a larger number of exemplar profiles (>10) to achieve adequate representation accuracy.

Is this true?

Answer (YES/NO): NO